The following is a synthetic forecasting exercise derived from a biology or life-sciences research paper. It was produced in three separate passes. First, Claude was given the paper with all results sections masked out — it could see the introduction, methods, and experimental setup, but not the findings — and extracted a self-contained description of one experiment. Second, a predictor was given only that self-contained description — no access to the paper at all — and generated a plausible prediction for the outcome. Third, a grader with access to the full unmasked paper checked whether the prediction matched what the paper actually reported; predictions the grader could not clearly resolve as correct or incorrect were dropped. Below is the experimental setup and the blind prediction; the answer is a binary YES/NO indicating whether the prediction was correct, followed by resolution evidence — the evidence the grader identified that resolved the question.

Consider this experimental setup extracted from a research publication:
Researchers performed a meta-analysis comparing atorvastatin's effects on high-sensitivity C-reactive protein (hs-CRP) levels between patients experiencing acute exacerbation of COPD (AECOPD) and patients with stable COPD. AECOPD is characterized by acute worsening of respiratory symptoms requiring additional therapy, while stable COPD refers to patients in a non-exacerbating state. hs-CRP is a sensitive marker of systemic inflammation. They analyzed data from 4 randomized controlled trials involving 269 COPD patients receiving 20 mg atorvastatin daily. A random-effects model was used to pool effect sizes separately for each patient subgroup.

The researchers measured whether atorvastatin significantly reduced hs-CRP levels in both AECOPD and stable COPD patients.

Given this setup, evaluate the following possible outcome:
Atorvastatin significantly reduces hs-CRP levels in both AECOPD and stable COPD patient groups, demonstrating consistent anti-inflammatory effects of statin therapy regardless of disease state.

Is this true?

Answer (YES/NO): YES